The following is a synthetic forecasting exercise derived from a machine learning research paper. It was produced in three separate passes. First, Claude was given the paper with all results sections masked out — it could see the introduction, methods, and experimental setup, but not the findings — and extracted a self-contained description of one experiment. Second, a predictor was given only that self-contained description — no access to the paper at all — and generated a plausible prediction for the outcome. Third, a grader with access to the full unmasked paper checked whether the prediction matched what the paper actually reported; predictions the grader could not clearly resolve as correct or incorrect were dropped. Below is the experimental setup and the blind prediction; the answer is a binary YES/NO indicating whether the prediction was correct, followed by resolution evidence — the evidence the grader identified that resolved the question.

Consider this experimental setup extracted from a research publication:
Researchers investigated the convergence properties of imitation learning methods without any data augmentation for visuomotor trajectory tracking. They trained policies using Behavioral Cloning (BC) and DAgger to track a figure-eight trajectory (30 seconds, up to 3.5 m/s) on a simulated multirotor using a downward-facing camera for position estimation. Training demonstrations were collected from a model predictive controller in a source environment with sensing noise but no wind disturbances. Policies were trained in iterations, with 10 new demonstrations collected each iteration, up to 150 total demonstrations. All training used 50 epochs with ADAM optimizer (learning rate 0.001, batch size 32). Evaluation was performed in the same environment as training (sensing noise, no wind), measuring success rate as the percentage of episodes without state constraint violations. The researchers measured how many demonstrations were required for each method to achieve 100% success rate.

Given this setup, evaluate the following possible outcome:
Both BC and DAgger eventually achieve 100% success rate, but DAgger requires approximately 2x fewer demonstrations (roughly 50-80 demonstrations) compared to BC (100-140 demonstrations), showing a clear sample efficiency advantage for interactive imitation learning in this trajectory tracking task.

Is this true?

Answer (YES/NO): NO